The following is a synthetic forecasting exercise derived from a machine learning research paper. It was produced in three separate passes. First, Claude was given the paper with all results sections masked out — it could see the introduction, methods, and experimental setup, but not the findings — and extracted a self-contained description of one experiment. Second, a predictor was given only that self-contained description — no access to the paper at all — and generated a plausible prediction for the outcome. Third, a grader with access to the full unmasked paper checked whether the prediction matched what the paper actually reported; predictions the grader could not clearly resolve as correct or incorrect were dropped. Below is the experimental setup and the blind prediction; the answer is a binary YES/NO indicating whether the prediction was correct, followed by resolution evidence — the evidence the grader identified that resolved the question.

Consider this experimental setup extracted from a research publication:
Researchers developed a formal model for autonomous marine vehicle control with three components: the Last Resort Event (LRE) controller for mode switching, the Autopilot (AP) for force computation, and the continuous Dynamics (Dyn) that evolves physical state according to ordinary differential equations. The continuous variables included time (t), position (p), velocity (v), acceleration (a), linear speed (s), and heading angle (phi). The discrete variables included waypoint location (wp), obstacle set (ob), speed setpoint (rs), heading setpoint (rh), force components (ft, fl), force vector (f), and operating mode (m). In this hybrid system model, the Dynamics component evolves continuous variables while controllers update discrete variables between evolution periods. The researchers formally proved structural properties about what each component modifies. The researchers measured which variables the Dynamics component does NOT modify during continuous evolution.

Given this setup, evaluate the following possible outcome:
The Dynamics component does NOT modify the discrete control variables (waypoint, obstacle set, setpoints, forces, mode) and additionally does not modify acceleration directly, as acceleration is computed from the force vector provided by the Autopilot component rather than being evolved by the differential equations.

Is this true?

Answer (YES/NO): NO